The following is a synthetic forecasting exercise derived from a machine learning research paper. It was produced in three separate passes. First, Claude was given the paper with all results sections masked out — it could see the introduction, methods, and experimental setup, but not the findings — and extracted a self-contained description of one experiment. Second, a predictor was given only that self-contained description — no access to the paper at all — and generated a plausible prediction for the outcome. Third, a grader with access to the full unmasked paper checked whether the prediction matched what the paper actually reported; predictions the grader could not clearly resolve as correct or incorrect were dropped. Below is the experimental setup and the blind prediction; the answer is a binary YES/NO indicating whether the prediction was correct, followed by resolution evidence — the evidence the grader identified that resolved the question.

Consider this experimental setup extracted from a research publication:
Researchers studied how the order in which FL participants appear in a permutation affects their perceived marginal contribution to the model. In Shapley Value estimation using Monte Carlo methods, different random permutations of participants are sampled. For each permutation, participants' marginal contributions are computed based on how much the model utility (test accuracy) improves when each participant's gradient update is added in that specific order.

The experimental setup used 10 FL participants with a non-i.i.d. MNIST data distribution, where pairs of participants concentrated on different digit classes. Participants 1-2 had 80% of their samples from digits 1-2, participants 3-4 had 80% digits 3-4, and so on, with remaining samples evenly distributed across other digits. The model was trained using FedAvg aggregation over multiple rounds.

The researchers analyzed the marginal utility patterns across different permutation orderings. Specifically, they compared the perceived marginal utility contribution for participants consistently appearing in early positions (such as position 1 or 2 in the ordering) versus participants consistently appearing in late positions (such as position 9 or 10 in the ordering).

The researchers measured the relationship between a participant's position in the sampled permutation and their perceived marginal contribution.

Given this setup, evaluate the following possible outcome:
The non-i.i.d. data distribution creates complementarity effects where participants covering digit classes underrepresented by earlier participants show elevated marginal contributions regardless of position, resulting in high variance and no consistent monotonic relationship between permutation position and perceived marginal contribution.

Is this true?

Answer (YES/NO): NO